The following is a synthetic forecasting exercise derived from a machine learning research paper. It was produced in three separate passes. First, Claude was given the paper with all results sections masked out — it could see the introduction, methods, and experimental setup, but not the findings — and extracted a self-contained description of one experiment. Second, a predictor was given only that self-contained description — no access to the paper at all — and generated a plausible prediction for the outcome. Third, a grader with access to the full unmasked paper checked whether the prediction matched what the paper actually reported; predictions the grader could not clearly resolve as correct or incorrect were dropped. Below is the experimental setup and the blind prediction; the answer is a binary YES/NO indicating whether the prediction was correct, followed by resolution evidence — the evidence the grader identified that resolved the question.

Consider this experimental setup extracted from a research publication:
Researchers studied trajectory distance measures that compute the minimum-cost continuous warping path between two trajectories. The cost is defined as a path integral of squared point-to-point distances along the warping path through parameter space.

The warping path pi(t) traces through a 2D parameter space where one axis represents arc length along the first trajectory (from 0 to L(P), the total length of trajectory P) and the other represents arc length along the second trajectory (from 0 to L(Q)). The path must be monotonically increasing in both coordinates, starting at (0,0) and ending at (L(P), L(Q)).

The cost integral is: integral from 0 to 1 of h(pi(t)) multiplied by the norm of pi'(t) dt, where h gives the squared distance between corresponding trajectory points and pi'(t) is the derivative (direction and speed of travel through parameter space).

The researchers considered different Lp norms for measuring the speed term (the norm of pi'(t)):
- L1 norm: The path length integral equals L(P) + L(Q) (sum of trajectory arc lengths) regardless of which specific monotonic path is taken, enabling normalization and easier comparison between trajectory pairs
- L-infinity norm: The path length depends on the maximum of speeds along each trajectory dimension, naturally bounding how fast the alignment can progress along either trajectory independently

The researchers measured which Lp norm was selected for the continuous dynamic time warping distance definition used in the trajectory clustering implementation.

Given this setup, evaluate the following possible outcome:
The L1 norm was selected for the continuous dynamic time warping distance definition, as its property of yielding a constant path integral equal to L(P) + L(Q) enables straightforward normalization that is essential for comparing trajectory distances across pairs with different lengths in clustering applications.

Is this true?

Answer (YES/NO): YES